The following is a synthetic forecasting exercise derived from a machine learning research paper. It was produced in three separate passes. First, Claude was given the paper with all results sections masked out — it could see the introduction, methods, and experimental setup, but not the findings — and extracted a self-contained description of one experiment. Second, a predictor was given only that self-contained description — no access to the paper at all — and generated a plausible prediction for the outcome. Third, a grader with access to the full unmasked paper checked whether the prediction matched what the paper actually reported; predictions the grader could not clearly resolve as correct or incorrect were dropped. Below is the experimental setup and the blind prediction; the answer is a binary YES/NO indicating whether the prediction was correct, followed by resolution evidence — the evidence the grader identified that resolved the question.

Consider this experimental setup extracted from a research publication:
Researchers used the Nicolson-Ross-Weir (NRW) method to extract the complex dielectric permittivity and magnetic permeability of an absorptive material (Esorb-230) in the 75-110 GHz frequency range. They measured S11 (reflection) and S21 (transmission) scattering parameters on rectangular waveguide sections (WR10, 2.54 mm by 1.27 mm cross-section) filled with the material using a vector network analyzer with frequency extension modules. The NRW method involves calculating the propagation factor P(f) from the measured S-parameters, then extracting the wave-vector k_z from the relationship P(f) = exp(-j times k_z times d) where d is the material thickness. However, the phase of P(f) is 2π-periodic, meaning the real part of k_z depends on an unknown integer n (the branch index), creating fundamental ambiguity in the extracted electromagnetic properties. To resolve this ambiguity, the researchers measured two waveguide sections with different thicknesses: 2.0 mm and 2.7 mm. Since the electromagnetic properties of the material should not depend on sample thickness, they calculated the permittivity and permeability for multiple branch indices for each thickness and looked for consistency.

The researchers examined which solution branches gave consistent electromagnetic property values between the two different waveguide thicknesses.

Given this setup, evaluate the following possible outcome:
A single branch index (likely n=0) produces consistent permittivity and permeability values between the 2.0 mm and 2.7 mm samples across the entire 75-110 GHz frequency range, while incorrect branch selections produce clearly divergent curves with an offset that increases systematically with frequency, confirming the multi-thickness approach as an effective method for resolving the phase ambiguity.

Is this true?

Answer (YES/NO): NO